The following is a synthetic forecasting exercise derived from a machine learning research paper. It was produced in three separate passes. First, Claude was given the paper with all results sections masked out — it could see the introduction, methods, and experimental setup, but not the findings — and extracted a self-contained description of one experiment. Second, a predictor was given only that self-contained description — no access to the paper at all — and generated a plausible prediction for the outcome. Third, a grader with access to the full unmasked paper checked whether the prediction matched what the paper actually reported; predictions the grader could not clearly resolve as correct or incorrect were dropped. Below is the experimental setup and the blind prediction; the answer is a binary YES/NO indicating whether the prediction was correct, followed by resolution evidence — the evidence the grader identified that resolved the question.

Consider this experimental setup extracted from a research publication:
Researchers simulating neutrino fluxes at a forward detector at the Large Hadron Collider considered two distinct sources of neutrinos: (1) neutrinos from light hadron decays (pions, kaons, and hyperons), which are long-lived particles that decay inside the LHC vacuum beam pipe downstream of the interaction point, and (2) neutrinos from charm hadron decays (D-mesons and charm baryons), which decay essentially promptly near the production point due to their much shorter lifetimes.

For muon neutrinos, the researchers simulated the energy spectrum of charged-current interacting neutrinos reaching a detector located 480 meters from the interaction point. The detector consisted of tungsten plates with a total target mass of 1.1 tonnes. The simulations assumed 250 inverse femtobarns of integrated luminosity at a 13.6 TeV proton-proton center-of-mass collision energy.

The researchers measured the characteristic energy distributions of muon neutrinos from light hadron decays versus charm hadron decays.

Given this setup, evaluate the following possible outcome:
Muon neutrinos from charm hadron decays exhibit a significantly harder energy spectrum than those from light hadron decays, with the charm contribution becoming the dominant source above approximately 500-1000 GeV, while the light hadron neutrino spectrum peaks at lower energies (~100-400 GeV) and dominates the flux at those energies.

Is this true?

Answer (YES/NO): NO